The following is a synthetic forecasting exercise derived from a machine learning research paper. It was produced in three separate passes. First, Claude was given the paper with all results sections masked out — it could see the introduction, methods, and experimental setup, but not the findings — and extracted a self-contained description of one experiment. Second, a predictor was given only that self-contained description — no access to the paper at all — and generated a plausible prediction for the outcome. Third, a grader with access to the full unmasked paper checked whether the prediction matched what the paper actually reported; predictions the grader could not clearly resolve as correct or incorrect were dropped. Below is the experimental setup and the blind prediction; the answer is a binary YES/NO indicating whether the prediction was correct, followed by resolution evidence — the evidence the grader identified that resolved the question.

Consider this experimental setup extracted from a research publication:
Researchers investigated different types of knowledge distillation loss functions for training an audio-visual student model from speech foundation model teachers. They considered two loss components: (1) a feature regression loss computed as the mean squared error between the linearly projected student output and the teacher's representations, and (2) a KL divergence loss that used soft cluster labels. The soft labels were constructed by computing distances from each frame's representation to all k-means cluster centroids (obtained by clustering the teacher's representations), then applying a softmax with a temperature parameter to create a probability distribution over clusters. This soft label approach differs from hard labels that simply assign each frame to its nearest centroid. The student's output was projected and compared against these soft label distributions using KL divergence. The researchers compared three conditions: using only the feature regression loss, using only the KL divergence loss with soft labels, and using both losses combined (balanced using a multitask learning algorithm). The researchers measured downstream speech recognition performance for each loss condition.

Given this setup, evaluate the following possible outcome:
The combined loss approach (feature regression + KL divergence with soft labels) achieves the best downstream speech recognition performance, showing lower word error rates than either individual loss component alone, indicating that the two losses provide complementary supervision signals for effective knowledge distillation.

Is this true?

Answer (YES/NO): NO